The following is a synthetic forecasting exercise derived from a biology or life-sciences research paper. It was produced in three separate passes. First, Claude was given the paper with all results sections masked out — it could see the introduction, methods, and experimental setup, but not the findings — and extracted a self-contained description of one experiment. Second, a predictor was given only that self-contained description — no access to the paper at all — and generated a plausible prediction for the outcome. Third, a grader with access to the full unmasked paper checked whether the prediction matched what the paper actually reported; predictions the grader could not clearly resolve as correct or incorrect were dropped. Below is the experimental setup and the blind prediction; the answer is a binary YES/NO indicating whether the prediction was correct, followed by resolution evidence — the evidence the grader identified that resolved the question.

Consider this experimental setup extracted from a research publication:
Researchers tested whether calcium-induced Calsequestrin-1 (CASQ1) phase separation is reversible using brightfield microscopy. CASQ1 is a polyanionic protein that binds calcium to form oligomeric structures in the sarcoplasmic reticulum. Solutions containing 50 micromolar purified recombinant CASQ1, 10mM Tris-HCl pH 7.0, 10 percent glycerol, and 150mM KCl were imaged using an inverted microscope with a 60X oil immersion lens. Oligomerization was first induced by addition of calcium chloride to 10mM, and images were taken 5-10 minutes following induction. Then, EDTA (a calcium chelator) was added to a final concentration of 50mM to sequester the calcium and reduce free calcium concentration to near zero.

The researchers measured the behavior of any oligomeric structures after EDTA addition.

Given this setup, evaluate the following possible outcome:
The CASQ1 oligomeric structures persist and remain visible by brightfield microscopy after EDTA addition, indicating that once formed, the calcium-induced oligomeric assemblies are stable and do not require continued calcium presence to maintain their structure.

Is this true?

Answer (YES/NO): NO